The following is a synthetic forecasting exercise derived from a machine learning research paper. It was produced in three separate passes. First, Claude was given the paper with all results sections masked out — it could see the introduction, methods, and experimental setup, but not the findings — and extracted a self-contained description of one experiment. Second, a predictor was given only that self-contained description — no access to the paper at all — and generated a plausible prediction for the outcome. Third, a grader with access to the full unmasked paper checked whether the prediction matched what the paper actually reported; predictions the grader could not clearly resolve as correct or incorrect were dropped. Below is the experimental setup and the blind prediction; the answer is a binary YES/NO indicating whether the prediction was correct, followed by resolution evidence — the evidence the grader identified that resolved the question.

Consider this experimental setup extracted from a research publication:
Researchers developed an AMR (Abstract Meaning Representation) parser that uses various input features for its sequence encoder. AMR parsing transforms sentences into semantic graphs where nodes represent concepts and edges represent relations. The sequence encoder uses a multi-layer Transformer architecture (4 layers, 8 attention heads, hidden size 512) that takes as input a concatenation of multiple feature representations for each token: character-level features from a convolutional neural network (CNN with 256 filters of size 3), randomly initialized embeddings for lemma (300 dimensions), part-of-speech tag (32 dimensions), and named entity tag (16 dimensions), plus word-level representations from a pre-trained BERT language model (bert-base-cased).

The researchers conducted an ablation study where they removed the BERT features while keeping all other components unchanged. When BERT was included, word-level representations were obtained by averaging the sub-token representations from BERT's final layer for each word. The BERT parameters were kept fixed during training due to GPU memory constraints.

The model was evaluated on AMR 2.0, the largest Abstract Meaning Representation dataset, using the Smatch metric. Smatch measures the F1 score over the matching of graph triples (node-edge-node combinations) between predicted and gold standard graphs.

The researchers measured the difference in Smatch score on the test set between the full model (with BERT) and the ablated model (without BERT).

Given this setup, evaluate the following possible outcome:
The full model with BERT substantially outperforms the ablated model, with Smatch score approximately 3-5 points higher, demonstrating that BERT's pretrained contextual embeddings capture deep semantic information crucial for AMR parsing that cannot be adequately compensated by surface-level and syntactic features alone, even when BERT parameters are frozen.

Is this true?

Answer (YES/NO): NO